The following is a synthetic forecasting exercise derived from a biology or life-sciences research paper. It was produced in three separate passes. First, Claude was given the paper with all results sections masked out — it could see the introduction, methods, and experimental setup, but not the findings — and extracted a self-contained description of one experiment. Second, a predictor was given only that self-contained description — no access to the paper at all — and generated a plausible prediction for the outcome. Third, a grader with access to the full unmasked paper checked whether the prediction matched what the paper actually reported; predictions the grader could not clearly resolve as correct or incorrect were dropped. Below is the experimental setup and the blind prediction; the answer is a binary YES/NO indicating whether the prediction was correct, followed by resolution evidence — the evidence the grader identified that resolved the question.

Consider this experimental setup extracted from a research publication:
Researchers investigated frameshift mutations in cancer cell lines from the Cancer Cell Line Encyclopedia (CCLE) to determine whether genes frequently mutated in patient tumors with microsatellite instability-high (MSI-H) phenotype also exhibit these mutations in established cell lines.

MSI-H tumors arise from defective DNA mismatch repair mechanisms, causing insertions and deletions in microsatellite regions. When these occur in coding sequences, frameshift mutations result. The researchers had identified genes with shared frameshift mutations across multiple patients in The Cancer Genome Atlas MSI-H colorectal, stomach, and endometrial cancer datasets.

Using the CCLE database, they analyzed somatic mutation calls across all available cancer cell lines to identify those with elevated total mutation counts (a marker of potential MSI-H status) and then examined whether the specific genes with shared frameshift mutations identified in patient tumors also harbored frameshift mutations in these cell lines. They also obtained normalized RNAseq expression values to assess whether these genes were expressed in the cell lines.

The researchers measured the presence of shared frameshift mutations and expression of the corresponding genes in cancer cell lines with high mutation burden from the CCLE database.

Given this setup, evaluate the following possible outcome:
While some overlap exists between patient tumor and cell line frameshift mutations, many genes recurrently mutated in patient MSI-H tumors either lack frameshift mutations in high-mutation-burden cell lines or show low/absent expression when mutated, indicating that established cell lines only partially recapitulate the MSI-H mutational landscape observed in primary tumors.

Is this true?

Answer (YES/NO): NO